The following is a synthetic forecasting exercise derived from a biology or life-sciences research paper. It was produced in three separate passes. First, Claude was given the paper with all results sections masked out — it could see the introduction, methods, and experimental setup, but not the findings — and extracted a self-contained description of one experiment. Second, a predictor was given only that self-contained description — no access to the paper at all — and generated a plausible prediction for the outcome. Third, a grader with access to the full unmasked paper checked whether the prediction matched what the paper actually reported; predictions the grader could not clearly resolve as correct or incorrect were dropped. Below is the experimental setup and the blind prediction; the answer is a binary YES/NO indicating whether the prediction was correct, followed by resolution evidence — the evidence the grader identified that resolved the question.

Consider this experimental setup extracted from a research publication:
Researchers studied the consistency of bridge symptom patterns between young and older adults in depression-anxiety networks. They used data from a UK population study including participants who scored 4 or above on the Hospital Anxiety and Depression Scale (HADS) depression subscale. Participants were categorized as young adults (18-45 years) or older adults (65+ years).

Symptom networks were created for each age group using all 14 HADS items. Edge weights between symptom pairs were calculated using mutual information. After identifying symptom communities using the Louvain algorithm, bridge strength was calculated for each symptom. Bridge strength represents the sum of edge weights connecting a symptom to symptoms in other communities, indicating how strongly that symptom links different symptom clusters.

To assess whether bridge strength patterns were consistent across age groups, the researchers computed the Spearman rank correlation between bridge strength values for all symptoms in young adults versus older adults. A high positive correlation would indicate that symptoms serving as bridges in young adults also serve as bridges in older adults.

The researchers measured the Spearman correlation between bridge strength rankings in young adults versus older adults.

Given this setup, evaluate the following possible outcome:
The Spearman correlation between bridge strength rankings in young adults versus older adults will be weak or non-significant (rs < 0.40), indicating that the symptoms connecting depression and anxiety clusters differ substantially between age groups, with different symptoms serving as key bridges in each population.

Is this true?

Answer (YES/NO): NO